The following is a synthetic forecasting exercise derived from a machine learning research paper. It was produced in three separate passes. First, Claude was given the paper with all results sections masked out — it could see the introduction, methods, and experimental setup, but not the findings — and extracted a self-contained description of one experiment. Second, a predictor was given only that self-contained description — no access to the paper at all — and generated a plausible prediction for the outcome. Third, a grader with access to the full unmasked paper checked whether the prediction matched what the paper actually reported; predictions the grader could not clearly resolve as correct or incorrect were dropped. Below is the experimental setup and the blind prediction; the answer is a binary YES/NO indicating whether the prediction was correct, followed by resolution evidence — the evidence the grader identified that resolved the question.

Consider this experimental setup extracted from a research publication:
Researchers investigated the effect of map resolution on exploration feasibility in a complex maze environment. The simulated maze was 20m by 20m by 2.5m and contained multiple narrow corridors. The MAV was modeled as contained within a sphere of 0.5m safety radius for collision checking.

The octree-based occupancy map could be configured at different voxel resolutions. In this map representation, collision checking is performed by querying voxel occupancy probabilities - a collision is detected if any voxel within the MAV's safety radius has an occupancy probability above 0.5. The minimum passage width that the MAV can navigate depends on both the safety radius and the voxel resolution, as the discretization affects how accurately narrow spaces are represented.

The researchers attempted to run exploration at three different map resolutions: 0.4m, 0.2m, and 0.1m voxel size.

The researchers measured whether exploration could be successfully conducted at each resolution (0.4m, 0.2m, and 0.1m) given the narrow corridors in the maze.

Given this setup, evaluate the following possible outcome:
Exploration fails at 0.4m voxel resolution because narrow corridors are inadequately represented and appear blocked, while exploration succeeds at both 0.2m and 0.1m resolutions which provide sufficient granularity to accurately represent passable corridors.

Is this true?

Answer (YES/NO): YES